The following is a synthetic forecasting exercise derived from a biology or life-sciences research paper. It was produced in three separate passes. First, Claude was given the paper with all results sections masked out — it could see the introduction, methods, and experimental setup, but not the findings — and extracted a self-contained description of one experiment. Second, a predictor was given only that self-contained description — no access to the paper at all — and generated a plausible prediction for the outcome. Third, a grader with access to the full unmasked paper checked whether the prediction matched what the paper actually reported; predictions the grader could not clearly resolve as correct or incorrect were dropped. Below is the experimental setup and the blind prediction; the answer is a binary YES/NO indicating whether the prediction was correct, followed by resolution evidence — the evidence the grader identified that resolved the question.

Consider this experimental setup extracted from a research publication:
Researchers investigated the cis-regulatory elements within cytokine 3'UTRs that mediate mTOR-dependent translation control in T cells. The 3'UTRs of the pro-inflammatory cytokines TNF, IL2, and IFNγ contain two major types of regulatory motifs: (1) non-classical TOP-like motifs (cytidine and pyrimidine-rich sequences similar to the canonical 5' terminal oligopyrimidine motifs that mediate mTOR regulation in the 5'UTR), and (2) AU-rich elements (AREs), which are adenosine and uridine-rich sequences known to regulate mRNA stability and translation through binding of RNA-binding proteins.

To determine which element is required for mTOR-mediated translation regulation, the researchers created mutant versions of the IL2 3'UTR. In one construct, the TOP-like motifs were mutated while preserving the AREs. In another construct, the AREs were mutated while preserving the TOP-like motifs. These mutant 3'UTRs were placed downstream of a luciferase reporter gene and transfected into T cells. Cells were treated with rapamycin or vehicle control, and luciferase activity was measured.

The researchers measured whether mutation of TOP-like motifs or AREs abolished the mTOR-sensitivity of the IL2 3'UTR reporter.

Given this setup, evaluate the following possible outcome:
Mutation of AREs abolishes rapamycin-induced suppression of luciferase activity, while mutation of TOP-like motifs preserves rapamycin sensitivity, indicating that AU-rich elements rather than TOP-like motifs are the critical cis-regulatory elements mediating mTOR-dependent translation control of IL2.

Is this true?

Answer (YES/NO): NO